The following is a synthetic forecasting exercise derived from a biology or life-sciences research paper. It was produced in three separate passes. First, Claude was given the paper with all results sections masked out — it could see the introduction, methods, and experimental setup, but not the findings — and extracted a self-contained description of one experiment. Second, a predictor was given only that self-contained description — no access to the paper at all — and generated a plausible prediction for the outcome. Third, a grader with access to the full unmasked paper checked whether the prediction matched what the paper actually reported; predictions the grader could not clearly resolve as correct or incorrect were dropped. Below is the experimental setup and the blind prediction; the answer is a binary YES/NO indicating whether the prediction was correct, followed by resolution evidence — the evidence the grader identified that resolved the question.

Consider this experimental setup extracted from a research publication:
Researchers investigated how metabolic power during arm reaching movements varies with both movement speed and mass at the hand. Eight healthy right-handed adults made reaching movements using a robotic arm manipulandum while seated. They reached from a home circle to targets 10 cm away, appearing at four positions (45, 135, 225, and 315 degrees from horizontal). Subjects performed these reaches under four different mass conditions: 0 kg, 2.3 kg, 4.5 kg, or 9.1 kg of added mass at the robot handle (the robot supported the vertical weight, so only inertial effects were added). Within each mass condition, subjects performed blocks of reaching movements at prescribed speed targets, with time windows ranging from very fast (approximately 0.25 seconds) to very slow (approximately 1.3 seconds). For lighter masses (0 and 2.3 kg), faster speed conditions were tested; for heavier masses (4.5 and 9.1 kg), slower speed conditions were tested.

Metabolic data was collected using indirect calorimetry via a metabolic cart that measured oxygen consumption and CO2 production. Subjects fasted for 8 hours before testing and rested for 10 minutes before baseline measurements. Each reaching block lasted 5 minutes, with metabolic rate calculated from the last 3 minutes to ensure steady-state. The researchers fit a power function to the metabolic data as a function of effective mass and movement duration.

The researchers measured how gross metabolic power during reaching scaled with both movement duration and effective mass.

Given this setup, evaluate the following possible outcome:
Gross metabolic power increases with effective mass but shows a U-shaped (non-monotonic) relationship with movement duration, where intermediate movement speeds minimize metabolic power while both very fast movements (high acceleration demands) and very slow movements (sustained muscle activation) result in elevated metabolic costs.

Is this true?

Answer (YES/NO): NO